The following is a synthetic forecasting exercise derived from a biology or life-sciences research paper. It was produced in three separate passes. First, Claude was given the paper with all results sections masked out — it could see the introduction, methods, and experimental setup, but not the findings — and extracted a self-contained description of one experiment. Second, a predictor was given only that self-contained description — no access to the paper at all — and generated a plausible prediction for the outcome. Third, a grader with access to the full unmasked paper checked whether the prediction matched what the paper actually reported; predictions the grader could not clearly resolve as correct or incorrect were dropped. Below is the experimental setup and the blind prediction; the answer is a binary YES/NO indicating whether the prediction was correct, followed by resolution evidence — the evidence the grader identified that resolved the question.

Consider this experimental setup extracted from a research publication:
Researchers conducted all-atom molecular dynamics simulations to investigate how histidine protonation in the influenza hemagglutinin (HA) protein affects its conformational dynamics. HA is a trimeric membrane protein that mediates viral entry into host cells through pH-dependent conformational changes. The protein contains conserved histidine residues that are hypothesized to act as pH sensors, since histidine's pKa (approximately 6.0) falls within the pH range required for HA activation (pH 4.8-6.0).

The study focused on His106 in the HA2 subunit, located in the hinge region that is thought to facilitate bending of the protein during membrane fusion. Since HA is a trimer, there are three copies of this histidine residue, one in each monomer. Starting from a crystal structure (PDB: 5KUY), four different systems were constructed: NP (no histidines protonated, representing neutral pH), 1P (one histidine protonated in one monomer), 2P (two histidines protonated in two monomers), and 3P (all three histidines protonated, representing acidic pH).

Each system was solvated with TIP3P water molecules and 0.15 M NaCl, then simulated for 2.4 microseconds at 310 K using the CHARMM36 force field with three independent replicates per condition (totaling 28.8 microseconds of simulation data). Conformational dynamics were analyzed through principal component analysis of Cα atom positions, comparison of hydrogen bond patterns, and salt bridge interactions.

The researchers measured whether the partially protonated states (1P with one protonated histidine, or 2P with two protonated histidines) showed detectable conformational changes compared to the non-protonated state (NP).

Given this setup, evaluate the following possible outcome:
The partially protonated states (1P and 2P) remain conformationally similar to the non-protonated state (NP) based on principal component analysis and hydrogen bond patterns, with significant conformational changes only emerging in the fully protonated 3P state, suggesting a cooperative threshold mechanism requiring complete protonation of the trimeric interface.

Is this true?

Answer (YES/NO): NO